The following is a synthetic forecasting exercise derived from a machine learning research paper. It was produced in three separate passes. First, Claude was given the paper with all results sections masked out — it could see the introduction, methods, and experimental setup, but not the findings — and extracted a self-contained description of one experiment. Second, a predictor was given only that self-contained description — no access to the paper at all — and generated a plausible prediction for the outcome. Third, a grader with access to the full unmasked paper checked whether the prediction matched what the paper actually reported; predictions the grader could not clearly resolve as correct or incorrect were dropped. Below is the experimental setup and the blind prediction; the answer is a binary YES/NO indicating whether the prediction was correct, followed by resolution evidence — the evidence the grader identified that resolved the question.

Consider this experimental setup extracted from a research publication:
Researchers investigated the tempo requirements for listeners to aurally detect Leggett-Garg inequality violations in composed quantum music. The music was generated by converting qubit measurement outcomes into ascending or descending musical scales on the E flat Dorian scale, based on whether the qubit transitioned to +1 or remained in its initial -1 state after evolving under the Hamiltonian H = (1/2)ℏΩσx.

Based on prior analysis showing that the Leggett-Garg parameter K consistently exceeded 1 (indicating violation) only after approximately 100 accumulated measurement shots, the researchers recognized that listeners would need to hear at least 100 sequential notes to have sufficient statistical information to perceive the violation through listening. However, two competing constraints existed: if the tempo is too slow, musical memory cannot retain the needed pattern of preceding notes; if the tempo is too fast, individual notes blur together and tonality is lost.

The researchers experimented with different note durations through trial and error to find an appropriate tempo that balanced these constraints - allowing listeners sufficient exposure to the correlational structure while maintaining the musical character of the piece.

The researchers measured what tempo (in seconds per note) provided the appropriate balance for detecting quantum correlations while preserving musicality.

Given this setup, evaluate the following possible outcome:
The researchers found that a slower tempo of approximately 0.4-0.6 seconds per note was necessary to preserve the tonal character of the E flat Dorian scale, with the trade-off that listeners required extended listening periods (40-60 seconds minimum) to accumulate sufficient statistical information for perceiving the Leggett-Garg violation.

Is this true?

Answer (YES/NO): NO